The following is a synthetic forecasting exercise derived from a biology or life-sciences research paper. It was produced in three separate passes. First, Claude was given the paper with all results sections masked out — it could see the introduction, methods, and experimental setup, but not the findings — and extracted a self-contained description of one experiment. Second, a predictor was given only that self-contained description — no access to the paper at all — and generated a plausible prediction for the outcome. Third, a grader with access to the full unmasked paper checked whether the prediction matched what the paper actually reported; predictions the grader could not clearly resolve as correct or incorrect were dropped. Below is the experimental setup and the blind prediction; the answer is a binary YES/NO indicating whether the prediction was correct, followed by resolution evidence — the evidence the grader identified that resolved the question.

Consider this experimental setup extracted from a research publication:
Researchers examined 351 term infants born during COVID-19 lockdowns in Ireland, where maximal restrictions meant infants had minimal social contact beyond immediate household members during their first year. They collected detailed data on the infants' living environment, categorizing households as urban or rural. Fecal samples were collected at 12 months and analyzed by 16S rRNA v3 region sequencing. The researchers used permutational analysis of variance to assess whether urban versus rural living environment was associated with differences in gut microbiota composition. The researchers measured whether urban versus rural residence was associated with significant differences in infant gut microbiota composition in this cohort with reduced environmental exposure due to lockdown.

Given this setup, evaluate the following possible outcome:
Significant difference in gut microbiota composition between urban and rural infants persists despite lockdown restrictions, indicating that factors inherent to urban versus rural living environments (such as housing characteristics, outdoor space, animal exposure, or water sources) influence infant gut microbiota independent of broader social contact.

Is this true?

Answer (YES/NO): YES